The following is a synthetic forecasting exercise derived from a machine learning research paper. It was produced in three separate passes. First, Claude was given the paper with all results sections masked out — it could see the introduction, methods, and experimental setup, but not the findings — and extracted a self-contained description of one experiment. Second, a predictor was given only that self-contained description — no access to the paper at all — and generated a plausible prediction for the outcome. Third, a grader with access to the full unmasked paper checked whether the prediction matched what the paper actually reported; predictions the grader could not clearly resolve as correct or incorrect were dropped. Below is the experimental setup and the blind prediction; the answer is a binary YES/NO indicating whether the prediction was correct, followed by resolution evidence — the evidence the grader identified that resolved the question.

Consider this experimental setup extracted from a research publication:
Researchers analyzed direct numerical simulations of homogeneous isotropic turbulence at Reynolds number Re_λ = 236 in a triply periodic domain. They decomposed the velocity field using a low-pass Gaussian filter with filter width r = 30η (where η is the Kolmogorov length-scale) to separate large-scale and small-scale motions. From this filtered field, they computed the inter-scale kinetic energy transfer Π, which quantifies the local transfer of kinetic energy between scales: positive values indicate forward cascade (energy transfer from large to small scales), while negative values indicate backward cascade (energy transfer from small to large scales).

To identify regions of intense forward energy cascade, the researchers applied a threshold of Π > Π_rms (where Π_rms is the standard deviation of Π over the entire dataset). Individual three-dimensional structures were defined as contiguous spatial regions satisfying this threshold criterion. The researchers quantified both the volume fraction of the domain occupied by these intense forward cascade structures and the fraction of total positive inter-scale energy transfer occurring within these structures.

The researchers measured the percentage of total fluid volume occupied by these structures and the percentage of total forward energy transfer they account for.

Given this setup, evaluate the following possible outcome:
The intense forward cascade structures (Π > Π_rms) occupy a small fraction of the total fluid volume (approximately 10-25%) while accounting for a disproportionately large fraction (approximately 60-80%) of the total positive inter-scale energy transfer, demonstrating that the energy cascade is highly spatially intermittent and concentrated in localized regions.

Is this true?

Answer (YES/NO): YES